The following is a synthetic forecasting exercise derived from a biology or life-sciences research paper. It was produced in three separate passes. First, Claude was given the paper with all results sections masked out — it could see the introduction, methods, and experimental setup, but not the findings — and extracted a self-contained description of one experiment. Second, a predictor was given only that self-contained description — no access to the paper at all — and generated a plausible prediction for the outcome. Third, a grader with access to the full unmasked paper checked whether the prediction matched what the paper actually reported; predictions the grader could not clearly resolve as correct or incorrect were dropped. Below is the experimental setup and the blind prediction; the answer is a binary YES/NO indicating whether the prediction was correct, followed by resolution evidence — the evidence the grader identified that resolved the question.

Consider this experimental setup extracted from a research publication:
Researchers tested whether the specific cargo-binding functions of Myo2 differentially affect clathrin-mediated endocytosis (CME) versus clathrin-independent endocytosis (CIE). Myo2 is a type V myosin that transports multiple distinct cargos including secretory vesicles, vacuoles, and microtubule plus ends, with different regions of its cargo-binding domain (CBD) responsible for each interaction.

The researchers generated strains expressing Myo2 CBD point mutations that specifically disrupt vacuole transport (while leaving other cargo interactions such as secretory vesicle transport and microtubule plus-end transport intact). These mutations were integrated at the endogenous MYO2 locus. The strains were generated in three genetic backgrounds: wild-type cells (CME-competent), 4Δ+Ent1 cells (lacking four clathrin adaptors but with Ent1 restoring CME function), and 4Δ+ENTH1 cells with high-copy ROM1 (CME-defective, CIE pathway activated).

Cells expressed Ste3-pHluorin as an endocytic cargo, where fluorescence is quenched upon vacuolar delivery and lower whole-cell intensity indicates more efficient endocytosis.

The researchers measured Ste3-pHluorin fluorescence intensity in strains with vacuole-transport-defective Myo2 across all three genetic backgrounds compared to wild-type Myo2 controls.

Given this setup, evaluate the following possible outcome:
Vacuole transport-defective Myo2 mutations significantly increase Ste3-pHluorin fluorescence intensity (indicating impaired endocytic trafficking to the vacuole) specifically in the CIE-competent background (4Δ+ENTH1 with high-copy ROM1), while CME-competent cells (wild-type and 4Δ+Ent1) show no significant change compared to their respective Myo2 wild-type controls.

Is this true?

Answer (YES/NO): NO